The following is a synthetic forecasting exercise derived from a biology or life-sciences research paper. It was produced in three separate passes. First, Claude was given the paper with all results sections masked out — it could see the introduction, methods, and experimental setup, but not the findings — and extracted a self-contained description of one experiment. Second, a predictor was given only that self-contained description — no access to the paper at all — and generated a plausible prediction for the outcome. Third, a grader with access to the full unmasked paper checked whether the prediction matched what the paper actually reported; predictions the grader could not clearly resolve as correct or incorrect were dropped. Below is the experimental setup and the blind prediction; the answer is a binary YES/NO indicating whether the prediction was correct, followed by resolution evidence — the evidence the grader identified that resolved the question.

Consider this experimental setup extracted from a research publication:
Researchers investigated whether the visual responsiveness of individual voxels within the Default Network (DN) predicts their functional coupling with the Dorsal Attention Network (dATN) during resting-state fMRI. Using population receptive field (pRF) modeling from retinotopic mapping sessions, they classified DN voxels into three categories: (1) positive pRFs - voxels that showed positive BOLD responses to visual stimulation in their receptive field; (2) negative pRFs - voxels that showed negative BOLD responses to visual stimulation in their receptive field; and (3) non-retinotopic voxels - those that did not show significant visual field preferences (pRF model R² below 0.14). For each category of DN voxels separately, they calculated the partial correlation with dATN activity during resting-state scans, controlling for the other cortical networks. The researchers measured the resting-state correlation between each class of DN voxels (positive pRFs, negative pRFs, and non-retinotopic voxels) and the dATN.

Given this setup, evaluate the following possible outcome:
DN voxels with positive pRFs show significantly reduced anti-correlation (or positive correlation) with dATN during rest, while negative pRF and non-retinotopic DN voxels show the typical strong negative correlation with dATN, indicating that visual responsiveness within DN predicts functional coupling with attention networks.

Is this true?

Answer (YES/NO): NO